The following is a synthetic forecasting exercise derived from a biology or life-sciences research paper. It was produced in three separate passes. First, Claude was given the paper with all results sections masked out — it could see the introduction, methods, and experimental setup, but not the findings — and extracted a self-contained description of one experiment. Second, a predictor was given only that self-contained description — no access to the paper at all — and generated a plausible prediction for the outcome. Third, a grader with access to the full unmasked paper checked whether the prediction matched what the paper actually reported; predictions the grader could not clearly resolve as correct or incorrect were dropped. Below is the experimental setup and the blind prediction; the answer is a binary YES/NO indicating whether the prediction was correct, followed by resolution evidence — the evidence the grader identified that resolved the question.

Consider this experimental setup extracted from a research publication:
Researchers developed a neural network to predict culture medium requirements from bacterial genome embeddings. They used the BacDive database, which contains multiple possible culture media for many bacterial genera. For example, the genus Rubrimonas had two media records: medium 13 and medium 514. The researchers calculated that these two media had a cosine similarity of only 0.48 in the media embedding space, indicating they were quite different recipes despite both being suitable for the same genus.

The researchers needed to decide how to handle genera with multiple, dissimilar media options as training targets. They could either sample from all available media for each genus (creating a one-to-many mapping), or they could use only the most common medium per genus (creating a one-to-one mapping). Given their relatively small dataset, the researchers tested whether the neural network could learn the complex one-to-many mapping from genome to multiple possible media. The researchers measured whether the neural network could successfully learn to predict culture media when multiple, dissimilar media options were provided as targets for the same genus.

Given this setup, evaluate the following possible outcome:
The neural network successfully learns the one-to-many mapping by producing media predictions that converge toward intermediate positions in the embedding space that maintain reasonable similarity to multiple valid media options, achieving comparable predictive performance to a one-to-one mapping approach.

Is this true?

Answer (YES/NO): NO